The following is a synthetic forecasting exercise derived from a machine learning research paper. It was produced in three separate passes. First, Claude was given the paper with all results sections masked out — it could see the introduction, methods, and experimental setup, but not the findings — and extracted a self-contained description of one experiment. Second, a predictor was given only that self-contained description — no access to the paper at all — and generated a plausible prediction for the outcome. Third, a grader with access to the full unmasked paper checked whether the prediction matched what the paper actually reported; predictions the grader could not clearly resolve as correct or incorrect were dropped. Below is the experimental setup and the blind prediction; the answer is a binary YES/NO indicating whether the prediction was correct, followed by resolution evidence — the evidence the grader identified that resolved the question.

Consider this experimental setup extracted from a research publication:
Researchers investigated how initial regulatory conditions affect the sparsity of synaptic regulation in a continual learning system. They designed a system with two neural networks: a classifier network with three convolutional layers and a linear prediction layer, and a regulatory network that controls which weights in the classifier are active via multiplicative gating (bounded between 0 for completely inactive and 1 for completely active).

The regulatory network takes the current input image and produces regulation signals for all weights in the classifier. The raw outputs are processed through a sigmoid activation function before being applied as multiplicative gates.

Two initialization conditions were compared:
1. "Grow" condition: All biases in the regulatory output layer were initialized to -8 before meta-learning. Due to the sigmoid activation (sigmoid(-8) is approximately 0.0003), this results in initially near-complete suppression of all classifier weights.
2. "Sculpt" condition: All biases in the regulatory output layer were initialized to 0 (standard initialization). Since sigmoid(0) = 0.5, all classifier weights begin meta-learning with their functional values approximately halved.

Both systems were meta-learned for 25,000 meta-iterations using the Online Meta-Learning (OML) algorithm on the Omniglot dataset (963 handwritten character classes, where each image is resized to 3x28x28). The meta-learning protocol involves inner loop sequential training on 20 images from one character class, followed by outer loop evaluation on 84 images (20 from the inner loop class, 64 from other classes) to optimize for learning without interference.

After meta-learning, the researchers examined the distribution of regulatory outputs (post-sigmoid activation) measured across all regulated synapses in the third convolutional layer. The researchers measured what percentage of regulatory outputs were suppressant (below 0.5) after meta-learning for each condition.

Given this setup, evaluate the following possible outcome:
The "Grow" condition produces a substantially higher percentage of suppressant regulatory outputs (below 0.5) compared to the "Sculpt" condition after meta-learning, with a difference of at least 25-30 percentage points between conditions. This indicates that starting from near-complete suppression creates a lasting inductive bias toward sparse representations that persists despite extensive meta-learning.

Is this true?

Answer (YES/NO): YES